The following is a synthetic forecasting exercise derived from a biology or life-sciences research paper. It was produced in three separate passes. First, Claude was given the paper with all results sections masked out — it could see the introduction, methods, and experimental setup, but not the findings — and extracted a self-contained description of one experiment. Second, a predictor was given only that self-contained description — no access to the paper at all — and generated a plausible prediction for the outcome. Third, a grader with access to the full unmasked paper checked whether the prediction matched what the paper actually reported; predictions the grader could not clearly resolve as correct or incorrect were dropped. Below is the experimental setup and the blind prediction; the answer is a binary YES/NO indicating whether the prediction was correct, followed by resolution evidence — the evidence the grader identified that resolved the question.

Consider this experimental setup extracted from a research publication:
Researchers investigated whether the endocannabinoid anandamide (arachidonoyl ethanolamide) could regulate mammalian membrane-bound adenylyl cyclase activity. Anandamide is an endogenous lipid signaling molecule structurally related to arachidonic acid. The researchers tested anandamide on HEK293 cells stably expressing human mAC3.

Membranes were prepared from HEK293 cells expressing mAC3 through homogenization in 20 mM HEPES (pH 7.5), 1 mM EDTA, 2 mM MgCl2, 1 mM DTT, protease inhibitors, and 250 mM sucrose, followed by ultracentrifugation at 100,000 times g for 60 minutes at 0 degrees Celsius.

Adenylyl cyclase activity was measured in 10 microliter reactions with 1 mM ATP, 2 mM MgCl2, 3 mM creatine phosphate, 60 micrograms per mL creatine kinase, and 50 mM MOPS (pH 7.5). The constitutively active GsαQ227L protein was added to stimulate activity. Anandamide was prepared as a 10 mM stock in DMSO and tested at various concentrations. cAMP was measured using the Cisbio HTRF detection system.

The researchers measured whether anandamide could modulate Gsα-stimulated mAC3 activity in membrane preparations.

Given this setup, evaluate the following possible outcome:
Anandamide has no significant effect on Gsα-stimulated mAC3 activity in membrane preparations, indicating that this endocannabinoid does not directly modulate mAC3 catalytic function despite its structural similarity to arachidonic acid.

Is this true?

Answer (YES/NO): YES